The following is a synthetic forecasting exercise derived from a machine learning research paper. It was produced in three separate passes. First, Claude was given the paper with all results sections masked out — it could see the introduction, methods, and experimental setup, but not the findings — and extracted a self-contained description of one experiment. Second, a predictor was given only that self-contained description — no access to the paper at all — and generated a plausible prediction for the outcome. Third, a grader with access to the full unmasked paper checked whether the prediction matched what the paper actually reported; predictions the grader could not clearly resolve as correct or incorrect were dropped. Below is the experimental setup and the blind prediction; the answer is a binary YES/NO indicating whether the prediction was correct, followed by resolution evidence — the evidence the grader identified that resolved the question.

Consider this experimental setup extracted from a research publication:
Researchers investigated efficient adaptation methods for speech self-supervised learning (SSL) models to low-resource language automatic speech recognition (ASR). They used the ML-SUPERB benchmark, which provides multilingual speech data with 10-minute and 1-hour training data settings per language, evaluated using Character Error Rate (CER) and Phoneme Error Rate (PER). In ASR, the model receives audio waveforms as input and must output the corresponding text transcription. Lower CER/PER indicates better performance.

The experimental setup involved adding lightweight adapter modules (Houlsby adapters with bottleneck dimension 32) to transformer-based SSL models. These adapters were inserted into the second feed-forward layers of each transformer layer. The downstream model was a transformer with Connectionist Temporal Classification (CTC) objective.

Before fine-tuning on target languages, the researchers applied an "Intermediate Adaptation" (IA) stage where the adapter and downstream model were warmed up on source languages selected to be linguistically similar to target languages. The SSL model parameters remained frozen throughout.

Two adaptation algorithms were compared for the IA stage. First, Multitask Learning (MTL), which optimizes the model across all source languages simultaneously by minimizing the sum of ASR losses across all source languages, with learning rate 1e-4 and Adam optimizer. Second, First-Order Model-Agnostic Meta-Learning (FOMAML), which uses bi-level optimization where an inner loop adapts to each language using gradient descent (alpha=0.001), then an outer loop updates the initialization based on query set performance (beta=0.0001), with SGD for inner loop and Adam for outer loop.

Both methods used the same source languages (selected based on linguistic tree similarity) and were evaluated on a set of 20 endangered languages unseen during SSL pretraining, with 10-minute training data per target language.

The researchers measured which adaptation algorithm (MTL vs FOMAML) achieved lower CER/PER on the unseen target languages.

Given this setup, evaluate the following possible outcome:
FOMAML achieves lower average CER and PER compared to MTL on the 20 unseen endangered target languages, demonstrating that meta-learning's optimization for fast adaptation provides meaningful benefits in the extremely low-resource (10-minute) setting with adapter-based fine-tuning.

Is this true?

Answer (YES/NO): NO